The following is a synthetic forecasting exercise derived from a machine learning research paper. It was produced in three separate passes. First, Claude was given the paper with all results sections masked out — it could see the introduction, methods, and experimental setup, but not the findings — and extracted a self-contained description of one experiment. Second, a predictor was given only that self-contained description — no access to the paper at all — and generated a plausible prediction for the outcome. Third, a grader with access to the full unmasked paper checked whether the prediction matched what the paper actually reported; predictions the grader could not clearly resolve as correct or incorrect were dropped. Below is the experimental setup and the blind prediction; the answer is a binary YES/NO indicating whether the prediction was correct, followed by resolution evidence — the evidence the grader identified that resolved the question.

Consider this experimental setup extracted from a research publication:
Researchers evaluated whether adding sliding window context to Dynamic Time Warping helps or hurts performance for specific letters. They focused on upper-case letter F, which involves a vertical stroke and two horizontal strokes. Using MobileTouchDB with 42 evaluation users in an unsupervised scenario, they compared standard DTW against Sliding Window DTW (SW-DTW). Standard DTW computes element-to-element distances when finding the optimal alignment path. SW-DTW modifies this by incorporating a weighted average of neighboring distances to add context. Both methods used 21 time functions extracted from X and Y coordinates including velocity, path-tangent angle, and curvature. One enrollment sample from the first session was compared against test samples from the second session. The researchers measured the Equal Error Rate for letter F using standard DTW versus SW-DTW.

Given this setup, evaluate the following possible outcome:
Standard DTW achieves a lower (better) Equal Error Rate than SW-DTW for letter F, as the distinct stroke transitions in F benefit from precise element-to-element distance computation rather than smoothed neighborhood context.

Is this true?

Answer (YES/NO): YES